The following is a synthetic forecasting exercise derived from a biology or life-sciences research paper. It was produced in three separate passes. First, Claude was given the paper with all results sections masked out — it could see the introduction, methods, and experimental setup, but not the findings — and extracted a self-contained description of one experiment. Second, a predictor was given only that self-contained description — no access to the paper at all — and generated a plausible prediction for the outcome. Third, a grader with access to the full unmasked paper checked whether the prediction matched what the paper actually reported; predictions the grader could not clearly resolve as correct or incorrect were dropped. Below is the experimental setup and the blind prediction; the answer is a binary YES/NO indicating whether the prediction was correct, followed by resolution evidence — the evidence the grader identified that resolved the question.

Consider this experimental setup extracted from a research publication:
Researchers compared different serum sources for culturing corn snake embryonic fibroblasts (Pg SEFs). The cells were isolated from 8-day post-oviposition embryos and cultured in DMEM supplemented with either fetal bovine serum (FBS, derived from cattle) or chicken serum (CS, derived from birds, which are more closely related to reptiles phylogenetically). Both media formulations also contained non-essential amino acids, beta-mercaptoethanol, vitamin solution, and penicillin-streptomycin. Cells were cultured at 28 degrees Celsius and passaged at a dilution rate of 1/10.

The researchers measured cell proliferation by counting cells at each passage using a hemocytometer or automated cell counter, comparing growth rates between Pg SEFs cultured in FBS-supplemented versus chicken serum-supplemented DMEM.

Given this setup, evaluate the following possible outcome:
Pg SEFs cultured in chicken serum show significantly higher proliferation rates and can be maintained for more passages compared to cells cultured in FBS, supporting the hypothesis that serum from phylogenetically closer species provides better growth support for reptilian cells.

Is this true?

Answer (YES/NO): NO